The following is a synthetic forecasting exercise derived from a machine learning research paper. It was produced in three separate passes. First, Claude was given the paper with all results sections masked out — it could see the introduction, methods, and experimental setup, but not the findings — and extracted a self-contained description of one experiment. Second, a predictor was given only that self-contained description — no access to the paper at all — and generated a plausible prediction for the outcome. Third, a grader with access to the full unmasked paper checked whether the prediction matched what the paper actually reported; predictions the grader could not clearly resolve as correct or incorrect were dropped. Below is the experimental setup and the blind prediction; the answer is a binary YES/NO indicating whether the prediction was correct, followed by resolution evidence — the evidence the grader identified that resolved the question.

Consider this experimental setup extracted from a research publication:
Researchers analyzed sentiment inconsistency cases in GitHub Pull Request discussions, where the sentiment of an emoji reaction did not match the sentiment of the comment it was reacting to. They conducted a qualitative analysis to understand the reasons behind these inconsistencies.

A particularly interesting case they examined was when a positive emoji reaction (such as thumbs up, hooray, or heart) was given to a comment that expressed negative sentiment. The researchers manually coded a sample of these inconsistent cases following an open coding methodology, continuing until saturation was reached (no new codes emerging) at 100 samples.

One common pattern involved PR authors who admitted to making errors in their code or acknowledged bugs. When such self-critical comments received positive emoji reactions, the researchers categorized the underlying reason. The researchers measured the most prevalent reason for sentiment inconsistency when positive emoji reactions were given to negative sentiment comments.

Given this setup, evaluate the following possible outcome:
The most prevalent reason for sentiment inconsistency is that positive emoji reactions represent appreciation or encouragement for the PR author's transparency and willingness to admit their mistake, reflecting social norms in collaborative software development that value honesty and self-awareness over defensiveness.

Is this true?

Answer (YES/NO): YES